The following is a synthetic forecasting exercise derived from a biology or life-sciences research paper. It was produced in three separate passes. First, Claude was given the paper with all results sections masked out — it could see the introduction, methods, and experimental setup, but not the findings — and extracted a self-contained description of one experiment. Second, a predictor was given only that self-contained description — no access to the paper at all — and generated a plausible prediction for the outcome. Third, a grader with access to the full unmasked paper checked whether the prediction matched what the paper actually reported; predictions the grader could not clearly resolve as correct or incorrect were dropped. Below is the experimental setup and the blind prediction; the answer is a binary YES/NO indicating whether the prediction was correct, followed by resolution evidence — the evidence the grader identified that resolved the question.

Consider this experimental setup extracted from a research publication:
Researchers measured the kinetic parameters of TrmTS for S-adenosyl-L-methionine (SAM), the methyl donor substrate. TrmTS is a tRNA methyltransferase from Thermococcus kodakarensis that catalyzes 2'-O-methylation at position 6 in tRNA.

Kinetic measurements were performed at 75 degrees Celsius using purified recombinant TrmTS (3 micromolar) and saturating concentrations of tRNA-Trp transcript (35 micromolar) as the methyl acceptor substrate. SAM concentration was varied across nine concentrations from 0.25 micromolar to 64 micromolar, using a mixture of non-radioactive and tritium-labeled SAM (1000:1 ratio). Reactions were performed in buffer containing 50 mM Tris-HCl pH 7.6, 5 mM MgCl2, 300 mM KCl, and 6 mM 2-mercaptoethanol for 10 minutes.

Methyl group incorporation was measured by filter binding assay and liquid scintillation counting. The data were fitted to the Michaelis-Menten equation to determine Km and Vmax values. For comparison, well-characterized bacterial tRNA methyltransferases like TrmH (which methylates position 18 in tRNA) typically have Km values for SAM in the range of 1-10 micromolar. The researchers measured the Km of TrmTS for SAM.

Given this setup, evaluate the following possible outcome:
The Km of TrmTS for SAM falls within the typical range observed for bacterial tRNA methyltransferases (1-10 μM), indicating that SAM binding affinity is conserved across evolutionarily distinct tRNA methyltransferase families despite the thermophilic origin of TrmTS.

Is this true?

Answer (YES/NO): NO